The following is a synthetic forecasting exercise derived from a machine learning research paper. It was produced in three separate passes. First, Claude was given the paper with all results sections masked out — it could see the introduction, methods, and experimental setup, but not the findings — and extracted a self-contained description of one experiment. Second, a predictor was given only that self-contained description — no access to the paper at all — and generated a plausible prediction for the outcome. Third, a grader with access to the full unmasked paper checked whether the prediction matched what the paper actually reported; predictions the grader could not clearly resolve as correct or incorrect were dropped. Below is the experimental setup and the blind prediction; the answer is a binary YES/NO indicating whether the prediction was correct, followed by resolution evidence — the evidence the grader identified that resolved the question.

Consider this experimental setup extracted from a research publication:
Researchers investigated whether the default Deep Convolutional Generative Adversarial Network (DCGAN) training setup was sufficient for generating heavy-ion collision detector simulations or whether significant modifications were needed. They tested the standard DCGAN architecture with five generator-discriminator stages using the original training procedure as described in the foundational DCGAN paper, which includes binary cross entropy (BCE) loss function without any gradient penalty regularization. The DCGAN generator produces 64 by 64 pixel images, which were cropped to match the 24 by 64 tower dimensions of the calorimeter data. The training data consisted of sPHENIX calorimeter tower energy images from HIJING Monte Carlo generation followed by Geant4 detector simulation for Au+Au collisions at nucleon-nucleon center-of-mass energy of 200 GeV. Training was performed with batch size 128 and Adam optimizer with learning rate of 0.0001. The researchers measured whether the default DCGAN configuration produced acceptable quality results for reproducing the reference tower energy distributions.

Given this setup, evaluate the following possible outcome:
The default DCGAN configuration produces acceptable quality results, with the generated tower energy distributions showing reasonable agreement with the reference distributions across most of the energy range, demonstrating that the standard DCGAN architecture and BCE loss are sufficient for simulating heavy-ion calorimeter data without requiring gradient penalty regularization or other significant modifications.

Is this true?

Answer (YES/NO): NO